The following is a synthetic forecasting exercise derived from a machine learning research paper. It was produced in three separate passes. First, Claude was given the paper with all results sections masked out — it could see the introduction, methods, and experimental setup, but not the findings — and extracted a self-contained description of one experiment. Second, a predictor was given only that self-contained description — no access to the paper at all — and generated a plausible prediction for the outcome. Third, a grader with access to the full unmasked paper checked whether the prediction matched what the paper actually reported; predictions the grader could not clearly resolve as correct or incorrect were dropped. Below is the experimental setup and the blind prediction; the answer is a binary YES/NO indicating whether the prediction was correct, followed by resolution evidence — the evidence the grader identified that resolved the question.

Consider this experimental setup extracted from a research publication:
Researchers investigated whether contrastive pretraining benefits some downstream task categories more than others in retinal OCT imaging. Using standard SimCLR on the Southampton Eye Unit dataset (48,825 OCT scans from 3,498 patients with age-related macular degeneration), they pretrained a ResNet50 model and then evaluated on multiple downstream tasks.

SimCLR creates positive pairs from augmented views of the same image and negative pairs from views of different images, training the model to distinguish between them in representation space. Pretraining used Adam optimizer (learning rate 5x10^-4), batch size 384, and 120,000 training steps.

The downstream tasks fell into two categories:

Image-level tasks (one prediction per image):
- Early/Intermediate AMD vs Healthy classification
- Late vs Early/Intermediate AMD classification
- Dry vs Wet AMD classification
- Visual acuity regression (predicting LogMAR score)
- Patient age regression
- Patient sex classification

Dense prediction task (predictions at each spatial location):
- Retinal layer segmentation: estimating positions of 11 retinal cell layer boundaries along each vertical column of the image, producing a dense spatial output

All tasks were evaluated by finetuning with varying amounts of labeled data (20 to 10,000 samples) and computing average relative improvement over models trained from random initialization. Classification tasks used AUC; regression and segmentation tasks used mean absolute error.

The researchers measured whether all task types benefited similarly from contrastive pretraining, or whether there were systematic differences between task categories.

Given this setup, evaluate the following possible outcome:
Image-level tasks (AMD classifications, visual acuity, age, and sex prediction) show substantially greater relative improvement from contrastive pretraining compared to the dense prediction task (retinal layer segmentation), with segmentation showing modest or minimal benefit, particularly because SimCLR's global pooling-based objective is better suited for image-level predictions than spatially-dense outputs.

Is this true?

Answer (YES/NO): NO